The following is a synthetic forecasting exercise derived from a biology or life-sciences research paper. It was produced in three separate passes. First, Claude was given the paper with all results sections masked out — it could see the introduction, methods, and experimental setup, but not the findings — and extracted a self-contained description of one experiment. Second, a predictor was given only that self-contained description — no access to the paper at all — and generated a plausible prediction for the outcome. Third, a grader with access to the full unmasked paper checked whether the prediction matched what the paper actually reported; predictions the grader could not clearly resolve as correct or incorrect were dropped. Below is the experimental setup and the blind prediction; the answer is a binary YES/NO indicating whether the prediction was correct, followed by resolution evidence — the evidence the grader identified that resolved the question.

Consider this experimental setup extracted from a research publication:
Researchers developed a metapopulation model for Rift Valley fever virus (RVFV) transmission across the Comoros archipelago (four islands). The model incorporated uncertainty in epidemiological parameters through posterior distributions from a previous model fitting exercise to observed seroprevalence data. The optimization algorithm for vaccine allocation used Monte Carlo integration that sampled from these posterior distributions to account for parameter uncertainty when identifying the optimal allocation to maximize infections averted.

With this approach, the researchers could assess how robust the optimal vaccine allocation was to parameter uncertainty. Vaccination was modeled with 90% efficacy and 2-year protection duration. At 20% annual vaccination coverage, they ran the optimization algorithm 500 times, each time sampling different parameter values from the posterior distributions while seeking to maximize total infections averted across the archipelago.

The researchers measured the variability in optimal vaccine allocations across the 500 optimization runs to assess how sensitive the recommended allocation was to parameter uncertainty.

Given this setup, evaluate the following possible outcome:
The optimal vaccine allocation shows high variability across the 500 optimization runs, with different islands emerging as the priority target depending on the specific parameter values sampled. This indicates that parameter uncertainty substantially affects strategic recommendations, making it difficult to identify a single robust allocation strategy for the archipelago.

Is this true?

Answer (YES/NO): NO